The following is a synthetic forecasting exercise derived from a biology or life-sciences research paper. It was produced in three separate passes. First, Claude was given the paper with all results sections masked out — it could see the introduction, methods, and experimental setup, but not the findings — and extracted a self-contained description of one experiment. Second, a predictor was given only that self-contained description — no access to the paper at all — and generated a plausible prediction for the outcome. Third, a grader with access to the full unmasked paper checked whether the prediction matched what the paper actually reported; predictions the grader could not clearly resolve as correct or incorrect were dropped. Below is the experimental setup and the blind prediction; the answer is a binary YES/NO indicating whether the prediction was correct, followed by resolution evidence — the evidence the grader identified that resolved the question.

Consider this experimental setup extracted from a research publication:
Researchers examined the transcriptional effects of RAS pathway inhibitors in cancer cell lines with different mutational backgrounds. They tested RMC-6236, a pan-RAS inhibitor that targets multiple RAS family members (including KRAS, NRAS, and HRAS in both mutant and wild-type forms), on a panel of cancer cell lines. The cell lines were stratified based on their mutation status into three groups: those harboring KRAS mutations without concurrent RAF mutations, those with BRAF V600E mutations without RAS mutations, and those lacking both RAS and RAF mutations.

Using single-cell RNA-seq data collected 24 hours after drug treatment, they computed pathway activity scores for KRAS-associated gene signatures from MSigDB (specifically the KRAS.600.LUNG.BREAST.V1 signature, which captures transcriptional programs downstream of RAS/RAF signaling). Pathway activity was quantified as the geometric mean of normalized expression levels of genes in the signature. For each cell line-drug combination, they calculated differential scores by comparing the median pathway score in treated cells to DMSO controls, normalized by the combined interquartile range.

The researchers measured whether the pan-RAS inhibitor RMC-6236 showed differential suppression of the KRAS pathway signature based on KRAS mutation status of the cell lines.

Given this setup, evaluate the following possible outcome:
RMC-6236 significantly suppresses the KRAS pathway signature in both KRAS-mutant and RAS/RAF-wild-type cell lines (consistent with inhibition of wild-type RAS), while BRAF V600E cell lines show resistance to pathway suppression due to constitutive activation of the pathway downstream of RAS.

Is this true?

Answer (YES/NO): NO